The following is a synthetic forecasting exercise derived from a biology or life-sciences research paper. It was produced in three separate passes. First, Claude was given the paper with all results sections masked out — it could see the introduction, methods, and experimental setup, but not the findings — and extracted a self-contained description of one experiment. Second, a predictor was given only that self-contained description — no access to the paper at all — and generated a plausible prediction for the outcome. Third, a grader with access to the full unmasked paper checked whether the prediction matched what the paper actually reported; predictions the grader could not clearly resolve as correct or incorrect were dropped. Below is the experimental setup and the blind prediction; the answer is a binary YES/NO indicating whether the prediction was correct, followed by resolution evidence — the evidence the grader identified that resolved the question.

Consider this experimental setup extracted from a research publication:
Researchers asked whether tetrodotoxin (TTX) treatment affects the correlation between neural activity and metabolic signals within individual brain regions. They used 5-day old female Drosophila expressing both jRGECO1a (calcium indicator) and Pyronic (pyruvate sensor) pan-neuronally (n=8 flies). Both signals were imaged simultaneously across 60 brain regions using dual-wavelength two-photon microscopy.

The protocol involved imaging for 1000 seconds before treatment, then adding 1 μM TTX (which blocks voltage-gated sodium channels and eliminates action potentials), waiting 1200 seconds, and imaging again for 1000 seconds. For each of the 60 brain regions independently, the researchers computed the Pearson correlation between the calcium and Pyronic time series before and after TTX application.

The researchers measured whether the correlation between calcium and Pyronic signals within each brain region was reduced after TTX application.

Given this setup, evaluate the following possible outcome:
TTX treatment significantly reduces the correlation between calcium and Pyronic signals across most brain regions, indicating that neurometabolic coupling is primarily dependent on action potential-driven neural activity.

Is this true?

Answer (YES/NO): YES